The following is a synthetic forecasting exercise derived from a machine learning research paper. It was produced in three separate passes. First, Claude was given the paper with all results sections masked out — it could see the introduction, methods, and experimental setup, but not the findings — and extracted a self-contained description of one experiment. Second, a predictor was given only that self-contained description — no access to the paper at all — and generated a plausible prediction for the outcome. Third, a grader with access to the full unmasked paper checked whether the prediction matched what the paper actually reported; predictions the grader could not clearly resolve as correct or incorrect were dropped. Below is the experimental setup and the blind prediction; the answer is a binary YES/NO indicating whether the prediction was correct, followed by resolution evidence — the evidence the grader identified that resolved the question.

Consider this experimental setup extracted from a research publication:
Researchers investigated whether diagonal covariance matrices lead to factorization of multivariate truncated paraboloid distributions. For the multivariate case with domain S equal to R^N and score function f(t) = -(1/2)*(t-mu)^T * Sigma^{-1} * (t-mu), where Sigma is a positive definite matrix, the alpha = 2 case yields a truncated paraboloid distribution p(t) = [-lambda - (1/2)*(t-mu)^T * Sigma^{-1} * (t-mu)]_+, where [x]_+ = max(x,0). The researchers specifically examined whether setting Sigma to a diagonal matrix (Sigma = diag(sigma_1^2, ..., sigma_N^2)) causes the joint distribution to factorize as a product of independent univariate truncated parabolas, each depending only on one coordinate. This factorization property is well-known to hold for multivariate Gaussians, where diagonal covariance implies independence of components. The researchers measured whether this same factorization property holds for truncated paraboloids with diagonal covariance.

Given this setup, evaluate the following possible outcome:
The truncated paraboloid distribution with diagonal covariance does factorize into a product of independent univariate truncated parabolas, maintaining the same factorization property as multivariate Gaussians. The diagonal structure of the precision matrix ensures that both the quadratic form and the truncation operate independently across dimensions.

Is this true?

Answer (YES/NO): NO